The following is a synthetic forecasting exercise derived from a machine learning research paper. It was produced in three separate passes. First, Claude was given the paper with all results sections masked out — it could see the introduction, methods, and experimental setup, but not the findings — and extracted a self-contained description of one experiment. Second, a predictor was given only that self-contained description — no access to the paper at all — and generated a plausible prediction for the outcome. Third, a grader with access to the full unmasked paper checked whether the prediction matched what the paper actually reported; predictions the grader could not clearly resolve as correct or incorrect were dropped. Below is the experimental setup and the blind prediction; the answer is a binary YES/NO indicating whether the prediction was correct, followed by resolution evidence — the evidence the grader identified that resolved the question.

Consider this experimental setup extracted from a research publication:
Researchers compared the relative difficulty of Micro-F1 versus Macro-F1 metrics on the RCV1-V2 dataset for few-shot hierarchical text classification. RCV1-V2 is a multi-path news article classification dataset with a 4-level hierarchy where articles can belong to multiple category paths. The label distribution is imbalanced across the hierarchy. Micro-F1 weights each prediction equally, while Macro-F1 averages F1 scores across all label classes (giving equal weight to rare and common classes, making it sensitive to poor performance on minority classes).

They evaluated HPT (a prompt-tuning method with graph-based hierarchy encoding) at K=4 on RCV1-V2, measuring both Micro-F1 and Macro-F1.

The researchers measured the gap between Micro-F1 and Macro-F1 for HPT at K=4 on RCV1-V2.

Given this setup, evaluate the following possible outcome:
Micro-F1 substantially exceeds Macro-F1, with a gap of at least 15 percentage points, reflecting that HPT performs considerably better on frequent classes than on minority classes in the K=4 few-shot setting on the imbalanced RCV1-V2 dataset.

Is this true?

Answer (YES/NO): YES